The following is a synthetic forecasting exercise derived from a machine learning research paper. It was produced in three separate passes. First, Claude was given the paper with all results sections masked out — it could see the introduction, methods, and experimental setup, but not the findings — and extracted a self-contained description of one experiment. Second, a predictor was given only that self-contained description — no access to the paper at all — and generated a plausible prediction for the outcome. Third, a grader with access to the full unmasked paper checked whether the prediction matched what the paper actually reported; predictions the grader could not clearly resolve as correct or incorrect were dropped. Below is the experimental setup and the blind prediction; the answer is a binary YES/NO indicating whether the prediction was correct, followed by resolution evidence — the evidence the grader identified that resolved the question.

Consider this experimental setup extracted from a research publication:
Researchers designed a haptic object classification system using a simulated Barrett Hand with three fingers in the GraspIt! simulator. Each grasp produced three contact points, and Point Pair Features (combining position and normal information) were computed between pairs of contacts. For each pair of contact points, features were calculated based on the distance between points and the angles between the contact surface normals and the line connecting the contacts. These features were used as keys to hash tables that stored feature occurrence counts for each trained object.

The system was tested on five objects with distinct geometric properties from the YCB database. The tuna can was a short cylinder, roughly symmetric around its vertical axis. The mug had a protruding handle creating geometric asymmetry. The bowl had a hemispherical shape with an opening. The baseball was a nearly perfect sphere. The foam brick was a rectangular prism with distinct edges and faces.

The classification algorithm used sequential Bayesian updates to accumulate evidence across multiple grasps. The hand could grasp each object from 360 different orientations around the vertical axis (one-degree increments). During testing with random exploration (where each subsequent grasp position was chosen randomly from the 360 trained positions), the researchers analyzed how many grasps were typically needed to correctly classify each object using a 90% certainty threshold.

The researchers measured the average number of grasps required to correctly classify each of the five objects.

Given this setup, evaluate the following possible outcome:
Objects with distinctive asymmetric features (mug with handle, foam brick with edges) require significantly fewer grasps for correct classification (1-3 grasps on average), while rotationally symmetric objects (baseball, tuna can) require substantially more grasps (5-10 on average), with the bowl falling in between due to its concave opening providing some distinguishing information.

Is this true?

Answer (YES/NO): NO